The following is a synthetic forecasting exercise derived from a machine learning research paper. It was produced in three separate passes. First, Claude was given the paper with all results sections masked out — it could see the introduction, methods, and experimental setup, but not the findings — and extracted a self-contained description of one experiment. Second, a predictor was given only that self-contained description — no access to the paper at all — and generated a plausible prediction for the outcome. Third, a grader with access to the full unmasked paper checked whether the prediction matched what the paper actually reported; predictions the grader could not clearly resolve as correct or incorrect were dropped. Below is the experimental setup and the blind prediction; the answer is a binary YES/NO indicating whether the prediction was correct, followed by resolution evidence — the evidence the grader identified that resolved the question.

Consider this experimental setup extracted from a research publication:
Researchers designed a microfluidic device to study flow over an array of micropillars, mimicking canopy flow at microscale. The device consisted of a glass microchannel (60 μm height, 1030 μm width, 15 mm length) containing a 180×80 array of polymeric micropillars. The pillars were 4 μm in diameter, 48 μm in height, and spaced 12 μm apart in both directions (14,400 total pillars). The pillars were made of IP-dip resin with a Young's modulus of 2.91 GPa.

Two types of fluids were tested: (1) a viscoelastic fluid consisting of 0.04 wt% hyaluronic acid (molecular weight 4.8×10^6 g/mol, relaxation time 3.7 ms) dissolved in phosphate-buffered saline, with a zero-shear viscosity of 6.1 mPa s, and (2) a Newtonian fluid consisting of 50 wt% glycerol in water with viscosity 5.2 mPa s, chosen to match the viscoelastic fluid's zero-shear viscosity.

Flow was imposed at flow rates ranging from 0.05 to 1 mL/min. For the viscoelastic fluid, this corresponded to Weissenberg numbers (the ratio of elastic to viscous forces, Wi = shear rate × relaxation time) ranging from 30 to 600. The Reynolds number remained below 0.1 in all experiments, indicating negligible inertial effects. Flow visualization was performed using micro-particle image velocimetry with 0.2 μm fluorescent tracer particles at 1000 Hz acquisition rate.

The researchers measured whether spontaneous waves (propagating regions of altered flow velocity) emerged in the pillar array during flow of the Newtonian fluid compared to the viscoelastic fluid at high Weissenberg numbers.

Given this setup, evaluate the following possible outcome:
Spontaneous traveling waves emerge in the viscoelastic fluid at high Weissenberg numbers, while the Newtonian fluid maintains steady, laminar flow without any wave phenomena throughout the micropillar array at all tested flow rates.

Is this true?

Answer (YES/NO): YES